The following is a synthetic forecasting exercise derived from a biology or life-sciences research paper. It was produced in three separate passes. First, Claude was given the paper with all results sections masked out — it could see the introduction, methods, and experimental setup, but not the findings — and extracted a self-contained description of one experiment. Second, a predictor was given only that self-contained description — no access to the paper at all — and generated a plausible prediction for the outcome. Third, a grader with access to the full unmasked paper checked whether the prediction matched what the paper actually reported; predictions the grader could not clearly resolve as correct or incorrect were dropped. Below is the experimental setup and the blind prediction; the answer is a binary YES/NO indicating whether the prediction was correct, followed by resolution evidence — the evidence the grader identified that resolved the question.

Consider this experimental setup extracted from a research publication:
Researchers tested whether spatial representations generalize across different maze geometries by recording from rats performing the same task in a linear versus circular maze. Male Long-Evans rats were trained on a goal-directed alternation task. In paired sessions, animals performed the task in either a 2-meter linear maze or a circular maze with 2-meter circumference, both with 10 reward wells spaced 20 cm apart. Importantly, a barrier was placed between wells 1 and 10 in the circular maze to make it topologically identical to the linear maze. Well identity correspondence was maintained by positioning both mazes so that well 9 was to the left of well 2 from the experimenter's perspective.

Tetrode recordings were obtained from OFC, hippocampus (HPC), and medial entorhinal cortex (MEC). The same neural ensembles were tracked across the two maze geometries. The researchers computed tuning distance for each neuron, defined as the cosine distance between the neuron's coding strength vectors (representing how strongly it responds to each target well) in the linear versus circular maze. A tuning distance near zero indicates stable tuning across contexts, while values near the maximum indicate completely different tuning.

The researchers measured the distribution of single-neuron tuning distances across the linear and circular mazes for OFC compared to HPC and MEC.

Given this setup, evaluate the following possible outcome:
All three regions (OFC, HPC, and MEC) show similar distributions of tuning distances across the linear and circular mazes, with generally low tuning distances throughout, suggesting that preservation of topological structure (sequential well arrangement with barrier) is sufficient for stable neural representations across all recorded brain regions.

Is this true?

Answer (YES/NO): NO